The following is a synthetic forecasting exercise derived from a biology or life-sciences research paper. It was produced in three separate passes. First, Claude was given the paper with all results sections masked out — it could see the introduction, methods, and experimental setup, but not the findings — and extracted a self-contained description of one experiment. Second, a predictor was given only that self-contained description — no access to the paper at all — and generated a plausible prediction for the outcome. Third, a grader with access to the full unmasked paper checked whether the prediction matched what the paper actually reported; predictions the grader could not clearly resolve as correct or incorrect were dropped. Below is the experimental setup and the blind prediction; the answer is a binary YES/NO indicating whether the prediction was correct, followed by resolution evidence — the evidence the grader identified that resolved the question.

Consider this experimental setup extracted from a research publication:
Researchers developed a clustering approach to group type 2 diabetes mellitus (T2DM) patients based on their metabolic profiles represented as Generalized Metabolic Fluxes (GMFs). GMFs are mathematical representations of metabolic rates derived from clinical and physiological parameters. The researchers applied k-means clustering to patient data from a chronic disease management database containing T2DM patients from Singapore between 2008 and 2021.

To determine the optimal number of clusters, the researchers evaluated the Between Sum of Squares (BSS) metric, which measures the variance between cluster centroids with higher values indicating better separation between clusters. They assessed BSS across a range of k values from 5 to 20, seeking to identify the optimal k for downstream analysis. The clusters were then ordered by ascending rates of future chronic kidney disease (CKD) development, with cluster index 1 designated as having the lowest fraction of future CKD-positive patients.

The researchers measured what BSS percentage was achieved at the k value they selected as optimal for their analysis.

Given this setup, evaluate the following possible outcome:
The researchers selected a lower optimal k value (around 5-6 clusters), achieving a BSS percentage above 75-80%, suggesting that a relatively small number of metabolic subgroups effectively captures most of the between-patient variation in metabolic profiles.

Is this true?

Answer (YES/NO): NO